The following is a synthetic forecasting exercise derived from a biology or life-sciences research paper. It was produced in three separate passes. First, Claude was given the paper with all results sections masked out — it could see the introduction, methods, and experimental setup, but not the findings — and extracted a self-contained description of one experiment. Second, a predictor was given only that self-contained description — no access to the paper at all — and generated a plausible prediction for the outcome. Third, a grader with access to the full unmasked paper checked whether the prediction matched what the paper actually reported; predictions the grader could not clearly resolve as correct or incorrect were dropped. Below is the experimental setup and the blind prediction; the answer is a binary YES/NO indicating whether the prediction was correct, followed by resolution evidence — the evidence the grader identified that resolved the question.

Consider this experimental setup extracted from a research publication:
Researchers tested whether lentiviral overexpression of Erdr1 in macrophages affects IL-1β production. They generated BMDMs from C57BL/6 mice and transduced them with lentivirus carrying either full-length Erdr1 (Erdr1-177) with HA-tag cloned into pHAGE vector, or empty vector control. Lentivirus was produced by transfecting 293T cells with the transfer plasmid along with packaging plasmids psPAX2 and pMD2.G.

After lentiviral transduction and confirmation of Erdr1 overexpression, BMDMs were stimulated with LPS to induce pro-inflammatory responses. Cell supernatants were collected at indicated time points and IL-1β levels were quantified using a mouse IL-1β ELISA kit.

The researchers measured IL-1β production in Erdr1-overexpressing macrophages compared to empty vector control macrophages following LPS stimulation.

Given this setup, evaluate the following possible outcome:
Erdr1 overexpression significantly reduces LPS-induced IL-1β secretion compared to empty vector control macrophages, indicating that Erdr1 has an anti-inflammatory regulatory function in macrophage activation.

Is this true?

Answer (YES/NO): NO